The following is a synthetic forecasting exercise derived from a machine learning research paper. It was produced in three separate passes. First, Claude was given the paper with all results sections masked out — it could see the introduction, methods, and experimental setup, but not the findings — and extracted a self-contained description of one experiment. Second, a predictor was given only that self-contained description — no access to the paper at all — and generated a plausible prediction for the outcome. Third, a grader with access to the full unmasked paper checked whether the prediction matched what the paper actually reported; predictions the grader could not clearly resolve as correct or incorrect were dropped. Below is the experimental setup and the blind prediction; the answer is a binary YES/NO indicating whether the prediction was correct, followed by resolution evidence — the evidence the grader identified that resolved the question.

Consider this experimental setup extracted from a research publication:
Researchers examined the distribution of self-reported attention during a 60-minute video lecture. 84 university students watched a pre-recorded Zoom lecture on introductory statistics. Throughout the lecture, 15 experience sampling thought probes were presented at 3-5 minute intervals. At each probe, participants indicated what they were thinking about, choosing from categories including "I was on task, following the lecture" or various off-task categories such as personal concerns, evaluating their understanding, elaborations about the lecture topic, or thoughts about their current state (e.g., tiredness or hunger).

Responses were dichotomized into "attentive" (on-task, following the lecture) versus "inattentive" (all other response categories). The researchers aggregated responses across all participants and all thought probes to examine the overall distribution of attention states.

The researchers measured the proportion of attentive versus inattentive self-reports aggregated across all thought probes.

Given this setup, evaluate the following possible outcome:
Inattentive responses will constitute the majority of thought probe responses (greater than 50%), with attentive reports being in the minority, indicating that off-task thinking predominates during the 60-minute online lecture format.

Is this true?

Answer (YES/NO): YES